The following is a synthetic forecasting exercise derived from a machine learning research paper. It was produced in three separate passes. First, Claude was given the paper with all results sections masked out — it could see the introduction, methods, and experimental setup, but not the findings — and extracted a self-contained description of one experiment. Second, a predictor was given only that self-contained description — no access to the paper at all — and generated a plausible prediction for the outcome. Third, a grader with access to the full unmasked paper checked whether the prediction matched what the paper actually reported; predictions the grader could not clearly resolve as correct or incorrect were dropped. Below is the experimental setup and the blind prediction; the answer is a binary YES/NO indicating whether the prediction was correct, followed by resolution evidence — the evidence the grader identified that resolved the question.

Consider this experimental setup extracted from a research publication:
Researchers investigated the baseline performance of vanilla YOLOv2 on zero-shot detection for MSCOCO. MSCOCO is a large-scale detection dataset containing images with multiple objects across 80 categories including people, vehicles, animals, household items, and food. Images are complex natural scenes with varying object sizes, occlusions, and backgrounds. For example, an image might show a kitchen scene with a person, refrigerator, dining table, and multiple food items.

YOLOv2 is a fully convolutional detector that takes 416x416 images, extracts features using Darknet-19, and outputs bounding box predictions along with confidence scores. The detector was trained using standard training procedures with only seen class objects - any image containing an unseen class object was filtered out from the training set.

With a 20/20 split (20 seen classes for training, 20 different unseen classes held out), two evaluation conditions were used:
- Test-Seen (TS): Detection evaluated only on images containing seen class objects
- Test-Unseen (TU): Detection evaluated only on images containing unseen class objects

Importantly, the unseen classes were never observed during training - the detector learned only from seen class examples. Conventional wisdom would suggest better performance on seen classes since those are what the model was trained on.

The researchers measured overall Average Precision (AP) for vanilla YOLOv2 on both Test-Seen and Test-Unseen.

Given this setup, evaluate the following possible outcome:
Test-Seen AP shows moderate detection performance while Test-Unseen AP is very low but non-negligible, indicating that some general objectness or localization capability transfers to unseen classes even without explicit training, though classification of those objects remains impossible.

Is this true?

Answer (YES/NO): NO